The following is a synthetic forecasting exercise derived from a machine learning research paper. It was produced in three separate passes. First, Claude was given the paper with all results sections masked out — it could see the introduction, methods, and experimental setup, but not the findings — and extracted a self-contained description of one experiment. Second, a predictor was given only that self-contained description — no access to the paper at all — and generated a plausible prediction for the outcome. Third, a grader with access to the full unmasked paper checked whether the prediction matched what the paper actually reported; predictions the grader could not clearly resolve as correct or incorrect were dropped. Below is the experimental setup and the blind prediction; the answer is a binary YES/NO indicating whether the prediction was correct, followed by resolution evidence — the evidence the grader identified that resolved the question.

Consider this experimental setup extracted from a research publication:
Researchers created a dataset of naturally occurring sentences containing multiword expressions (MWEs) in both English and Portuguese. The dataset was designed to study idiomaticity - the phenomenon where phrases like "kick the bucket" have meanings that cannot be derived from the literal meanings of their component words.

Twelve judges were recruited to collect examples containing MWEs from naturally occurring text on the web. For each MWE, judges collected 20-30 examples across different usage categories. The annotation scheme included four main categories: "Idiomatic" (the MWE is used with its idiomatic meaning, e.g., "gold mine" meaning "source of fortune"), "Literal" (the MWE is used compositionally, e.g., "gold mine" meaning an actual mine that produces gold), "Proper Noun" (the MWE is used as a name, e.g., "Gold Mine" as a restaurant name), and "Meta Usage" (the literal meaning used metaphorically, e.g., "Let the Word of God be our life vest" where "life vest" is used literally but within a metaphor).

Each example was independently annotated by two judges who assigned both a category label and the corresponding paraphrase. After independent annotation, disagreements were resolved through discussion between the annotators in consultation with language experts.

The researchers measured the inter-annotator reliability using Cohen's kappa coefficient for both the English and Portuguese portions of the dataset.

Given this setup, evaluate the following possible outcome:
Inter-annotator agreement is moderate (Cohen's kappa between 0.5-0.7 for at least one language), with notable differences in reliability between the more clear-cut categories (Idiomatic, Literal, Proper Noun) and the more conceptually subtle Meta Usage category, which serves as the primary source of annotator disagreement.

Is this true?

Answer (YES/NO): NO